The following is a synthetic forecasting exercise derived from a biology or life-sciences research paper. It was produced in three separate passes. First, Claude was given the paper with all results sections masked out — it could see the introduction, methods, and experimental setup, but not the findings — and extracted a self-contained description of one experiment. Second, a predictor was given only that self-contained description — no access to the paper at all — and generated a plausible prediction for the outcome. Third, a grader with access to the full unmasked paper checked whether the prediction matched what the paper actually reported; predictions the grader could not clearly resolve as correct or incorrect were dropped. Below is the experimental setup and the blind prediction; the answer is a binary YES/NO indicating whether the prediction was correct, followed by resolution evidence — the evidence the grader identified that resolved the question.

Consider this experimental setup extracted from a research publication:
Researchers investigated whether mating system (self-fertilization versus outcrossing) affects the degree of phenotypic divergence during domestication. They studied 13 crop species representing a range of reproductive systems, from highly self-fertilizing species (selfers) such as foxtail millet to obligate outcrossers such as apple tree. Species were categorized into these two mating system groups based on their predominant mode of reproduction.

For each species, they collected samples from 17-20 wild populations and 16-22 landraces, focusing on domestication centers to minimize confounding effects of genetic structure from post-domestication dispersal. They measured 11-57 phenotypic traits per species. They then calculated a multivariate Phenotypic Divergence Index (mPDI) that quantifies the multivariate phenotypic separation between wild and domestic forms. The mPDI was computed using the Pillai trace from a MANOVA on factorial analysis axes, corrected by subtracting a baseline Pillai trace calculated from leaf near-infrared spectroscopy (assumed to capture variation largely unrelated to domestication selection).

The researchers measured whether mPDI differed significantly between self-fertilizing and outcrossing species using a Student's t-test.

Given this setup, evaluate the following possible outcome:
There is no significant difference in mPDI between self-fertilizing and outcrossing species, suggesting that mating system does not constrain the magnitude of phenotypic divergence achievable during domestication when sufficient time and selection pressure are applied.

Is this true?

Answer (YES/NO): YES